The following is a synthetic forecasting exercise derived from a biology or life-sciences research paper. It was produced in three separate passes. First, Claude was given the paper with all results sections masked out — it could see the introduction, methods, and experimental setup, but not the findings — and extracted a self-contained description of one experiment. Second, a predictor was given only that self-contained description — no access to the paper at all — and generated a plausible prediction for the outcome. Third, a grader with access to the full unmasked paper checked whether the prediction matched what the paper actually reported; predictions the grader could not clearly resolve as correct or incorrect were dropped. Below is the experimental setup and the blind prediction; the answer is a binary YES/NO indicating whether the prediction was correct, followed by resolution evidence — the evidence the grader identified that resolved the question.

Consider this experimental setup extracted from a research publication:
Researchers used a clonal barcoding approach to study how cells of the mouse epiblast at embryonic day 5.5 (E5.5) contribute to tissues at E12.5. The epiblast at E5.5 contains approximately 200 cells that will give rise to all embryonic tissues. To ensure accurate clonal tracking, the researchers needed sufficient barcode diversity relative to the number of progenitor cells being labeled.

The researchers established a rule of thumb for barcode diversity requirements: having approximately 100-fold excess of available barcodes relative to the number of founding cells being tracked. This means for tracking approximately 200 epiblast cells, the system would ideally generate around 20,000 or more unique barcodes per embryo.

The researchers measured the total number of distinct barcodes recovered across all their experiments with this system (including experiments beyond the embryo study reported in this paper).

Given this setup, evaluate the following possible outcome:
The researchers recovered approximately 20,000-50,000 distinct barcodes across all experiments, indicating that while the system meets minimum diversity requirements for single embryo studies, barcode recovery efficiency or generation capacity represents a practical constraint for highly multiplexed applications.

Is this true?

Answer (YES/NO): NO